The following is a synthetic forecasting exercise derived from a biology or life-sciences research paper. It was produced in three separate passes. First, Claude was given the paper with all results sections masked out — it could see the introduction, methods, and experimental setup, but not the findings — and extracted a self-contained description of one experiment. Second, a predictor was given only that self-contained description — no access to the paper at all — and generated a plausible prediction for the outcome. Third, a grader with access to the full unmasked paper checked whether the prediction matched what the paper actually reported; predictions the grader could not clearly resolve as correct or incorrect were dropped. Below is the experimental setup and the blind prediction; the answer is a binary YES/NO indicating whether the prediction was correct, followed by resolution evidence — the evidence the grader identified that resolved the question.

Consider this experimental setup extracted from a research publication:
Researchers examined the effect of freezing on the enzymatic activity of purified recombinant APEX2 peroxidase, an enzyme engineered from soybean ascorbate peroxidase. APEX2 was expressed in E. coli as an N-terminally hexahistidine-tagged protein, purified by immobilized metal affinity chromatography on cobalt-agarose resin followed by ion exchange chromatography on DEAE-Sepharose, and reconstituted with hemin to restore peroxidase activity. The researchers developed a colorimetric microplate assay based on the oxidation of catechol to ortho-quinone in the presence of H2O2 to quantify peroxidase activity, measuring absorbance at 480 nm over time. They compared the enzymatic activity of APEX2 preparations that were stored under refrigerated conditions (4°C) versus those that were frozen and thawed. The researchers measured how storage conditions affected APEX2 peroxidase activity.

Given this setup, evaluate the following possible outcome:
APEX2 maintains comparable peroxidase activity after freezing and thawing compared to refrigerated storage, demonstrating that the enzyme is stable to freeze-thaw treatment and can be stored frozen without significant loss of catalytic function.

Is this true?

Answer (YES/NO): NO